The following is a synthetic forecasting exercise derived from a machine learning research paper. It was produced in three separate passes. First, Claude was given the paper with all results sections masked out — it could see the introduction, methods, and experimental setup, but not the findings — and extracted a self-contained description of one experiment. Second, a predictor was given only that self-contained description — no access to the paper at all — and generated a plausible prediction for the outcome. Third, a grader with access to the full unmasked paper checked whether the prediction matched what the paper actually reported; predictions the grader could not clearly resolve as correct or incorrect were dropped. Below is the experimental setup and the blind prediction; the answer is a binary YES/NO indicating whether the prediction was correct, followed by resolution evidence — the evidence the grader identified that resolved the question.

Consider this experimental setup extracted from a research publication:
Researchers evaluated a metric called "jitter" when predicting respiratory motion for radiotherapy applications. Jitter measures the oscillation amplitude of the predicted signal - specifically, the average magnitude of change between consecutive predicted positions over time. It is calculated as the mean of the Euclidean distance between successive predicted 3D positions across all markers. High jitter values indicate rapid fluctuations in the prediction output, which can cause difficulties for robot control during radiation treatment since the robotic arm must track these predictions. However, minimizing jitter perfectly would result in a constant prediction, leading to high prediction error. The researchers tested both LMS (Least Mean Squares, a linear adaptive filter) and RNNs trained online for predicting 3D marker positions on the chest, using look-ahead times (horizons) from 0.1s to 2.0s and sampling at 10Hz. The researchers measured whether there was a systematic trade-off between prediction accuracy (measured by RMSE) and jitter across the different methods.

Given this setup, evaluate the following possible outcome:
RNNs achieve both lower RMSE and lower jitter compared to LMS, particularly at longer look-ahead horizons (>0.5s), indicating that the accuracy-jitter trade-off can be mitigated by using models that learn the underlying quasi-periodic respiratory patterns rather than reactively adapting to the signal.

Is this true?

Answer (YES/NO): YES